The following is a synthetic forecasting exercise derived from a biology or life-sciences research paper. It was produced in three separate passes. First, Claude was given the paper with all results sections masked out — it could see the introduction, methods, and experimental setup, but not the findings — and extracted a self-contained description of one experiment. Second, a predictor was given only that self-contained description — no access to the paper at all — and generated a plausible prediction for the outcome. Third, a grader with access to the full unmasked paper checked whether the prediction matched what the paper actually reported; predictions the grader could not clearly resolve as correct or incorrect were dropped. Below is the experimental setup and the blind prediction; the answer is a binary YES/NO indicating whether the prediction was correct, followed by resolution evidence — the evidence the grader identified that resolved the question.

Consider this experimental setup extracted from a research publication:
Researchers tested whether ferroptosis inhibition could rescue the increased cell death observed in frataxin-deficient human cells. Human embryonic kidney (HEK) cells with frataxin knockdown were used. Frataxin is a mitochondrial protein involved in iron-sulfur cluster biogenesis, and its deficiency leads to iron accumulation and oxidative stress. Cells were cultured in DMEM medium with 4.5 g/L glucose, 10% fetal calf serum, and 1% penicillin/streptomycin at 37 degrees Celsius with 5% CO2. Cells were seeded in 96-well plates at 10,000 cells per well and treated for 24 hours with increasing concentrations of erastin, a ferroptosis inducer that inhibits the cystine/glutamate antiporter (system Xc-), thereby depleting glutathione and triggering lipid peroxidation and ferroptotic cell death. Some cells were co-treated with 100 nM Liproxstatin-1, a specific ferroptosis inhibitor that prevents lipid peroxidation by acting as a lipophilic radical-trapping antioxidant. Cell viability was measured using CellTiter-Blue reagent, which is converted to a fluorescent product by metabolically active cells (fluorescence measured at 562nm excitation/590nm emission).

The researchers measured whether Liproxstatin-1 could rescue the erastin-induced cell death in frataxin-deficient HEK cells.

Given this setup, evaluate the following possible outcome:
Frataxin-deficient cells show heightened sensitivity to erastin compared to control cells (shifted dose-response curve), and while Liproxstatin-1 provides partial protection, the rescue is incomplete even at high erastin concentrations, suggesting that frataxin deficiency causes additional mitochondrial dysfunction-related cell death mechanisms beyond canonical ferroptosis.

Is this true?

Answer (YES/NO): NO